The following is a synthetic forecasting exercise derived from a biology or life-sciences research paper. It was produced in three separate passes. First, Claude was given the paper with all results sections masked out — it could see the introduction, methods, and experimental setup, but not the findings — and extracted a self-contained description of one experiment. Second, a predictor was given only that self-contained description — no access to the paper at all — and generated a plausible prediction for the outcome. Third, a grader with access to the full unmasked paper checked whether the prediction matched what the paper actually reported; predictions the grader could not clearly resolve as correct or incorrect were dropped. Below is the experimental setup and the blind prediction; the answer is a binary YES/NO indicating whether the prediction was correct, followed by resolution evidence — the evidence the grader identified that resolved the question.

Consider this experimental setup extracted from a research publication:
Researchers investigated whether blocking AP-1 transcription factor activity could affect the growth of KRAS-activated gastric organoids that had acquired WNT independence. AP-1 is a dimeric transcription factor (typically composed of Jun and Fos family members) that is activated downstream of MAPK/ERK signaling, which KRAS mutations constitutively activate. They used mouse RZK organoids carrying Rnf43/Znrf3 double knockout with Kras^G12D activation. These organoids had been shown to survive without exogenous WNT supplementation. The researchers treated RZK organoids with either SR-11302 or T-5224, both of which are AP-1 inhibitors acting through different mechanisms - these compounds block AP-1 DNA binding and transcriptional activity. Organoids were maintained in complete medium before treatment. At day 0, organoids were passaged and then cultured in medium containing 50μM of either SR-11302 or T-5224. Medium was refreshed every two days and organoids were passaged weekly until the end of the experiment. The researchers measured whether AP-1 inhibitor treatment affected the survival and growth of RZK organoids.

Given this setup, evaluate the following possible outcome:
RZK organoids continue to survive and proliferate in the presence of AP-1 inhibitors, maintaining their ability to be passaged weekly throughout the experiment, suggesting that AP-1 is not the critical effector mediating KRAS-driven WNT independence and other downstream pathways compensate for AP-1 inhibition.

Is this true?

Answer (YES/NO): NO